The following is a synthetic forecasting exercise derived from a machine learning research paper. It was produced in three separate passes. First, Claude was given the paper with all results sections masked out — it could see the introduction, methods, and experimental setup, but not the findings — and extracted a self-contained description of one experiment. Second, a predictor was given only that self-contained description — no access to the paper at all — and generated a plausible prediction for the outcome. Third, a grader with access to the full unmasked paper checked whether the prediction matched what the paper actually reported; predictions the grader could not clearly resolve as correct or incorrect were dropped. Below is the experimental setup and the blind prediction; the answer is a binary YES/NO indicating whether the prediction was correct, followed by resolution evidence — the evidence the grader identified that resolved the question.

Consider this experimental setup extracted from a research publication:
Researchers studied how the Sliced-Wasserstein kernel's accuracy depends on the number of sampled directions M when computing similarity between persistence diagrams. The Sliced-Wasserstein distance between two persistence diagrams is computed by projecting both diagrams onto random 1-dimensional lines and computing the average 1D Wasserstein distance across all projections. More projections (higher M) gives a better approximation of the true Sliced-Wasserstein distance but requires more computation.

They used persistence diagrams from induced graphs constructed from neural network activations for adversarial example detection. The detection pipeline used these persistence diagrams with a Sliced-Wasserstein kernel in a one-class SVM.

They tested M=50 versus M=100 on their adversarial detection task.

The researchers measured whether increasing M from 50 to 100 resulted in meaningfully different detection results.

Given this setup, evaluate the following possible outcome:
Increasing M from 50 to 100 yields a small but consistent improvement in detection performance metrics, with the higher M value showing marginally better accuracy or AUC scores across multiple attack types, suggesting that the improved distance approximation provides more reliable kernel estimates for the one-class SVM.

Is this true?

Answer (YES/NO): NO